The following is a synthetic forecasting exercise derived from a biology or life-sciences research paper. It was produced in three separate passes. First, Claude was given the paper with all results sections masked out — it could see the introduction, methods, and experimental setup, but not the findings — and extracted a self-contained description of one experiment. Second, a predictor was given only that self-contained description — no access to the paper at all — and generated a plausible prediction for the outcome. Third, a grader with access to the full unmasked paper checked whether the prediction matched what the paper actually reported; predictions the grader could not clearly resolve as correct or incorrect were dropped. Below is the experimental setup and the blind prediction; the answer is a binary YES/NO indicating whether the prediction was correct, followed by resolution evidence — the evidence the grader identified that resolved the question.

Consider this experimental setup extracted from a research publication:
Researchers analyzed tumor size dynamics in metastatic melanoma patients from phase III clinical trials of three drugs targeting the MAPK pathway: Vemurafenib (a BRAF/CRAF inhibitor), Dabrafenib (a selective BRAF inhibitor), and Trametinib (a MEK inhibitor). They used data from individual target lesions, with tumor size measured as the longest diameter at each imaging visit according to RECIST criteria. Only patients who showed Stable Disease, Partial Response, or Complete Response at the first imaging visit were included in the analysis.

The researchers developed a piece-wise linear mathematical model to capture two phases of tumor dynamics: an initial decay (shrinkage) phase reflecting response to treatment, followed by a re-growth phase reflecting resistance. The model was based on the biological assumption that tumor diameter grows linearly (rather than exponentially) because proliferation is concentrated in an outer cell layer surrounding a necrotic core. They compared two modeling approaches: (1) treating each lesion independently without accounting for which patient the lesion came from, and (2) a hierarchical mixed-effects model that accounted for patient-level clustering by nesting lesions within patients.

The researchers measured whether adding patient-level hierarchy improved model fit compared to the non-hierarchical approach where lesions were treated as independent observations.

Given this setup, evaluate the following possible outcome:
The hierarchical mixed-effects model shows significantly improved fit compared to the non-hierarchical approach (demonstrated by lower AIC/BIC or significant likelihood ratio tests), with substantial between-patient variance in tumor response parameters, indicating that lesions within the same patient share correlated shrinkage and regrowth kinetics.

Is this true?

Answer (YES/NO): NO